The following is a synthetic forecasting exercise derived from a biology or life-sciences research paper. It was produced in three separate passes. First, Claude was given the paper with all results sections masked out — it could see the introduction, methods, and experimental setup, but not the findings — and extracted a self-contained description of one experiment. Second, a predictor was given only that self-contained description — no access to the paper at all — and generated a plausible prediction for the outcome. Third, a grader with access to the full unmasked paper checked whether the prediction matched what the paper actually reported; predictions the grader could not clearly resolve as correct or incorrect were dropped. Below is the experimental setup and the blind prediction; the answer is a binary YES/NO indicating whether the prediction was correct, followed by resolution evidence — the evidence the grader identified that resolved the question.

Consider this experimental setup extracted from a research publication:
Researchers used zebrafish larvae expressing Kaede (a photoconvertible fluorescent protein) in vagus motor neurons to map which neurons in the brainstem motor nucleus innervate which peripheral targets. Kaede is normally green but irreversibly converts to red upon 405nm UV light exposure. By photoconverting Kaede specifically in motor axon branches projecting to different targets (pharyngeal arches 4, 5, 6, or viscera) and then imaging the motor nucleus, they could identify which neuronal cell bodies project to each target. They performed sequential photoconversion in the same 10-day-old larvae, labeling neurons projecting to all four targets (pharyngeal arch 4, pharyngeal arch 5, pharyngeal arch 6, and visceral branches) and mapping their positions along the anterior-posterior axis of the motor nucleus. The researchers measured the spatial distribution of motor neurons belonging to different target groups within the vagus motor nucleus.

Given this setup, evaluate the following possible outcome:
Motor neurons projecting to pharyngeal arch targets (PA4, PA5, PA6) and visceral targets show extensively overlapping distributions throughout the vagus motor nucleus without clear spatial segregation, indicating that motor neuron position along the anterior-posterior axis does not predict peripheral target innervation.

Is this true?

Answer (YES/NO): NO